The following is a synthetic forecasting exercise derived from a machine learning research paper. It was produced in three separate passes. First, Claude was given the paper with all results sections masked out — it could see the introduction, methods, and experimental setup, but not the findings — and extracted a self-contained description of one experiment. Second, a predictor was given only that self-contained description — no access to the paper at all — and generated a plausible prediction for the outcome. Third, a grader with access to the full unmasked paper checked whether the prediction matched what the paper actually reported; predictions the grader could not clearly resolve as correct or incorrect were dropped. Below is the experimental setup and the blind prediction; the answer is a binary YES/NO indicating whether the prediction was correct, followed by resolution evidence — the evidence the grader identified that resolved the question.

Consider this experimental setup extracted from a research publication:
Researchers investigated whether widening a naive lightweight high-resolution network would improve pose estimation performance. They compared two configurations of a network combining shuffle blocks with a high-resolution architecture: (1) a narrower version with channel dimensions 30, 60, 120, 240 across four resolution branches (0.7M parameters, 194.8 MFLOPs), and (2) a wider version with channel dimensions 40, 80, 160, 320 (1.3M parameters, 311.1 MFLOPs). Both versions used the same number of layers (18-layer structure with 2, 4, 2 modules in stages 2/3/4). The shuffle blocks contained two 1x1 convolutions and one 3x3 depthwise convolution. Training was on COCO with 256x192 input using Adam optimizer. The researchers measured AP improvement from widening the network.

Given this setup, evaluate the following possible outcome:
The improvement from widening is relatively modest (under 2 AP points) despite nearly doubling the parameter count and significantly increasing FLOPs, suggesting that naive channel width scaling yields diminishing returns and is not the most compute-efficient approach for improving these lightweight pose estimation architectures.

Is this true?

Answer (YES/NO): NO